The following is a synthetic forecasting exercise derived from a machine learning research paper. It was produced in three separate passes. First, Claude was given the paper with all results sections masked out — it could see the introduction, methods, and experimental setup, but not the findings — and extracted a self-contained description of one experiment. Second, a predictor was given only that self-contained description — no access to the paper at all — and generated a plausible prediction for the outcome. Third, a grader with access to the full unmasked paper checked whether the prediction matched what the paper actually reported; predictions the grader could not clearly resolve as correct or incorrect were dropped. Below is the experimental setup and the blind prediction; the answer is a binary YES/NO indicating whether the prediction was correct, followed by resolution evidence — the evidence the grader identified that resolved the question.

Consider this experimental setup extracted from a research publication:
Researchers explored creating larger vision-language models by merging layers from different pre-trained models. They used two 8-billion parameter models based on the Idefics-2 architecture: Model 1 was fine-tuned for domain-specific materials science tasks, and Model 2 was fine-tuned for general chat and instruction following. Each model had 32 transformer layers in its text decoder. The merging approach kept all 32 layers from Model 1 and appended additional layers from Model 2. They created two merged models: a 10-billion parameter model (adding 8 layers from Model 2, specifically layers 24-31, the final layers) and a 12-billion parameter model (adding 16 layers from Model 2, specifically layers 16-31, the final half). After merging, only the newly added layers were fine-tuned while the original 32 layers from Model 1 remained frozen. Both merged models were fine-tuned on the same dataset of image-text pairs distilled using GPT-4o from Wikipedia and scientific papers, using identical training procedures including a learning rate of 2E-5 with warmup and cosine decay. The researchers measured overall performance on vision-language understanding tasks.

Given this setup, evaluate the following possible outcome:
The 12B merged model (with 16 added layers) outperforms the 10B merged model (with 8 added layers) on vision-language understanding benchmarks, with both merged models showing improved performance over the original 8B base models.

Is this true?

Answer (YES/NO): NO